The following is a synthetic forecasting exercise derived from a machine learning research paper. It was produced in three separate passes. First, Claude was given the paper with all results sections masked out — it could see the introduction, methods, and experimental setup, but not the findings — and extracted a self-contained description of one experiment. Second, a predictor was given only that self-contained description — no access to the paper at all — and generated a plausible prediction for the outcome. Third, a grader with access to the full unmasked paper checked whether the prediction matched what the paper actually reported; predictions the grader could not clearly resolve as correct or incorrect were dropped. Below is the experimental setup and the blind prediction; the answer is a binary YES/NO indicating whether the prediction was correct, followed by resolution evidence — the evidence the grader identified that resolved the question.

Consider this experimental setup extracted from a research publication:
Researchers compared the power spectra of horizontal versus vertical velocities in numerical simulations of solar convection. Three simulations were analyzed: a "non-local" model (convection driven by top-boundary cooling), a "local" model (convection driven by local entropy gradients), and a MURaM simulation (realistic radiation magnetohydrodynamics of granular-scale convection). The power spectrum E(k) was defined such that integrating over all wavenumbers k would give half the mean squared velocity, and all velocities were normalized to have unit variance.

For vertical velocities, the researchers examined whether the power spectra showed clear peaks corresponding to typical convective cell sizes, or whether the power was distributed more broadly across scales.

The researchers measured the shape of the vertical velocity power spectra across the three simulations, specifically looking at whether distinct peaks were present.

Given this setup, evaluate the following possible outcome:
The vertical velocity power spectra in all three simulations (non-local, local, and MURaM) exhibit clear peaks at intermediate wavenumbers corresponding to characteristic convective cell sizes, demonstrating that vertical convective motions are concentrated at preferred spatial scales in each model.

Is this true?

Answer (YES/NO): YES